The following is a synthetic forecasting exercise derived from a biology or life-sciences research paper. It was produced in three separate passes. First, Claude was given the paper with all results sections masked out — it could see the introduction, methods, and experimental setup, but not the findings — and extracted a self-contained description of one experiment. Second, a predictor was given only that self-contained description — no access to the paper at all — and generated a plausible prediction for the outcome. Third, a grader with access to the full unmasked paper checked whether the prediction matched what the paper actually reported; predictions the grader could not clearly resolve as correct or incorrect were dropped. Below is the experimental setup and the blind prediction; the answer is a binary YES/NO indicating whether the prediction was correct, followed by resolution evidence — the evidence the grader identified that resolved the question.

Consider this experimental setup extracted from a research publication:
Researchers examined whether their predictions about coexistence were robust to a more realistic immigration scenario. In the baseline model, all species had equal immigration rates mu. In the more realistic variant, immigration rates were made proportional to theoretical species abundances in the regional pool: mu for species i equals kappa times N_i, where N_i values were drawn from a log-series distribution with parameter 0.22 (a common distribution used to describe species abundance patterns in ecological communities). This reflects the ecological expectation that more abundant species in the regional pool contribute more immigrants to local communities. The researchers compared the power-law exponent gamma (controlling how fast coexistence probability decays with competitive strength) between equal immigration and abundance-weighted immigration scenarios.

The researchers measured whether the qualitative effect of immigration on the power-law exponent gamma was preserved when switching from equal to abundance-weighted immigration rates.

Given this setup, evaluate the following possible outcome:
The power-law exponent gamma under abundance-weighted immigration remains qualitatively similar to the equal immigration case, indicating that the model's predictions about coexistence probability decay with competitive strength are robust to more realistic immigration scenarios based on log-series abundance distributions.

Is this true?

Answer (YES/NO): YES